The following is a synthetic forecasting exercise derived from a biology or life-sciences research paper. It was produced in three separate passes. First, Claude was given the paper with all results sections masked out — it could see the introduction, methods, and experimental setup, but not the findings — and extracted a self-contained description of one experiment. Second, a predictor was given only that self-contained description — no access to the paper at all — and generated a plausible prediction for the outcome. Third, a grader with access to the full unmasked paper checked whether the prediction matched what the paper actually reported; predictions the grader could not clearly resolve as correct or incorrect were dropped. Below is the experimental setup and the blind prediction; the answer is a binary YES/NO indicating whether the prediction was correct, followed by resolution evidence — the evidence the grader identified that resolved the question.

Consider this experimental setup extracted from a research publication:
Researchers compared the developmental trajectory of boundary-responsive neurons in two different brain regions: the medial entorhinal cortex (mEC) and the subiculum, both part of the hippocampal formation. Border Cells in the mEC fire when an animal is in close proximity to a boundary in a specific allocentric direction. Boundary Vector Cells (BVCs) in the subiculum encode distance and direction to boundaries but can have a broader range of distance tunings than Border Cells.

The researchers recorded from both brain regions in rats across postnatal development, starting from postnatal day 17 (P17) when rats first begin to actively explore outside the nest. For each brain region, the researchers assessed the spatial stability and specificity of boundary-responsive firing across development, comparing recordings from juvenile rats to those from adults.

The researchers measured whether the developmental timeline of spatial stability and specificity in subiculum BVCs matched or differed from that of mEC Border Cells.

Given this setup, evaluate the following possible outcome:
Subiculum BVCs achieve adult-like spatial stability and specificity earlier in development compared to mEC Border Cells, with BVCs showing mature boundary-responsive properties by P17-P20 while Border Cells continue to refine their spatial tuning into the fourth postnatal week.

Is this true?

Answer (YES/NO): NO